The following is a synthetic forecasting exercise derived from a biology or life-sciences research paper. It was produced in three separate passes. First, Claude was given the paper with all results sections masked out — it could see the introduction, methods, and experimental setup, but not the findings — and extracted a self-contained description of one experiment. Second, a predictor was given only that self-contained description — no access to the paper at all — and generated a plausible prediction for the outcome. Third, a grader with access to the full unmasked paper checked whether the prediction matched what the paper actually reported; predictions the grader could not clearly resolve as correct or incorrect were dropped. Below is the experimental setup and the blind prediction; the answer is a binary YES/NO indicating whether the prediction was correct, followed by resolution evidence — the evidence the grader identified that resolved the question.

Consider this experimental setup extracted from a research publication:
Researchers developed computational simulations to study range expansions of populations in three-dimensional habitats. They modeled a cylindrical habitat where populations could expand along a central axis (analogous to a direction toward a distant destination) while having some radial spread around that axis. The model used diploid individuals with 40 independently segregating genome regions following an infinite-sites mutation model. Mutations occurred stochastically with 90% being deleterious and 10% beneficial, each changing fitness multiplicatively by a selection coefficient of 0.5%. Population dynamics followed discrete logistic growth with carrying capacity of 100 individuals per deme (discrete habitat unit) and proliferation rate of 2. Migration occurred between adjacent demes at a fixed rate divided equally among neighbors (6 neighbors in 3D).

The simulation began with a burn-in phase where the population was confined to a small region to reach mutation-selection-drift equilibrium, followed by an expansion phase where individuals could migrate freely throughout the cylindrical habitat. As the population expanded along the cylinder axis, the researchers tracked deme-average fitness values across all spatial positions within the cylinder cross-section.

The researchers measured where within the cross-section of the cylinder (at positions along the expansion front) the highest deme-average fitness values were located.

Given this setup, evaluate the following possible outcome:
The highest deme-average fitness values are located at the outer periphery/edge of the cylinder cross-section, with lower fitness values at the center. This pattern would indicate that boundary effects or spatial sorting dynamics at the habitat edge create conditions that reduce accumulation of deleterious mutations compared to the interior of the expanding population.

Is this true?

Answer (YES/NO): NO